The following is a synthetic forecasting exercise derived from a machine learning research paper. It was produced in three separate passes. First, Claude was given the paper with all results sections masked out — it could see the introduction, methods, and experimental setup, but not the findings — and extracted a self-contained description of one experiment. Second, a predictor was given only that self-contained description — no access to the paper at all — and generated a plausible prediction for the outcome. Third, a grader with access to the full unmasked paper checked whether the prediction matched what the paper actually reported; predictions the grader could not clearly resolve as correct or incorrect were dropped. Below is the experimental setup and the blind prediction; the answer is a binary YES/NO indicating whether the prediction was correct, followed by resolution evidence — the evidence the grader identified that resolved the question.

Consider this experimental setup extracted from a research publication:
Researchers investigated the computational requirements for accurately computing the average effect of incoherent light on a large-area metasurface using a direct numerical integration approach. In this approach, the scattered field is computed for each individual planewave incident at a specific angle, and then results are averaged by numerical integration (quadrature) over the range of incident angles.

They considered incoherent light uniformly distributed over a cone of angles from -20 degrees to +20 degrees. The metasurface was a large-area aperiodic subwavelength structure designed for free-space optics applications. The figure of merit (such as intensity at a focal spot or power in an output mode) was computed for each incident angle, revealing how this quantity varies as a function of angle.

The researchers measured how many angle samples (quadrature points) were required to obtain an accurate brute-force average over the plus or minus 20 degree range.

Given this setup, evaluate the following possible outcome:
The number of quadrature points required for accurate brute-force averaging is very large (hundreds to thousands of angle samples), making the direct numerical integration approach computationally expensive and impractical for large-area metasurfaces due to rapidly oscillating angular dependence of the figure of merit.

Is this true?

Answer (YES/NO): YES